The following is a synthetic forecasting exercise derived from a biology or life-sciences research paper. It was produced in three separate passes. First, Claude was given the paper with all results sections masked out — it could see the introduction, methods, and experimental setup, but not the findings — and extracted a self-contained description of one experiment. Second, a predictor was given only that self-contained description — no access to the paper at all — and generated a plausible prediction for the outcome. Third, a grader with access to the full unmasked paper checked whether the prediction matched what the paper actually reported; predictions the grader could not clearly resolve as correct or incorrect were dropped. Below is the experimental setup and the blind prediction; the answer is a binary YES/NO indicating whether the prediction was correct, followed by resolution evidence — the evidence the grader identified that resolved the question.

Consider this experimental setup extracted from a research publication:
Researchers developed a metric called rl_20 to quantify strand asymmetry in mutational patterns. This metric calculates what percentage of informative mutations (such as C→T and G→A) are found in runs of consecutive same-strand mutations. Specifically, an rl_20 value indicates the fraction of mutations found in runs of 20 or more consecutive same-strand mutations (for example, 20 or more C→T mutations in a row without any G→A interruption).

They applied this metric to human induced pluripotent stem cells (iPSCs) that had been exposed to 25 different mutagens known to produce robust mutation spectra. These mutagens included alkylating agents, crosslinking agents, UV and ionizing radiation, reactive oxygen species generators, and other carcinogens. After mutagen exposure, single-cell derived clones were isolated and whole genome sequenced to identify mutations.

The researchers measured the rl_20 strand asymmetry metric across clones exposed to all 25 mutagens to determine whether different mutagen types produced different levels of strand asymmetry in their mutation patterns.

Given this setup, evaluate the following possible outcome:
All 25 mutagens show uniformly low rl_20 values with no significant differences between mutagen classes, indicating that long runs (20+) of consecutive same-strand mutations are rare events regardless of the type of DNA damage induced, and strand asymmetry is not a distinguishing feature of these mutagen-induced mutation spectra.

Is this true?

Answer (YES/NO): NO